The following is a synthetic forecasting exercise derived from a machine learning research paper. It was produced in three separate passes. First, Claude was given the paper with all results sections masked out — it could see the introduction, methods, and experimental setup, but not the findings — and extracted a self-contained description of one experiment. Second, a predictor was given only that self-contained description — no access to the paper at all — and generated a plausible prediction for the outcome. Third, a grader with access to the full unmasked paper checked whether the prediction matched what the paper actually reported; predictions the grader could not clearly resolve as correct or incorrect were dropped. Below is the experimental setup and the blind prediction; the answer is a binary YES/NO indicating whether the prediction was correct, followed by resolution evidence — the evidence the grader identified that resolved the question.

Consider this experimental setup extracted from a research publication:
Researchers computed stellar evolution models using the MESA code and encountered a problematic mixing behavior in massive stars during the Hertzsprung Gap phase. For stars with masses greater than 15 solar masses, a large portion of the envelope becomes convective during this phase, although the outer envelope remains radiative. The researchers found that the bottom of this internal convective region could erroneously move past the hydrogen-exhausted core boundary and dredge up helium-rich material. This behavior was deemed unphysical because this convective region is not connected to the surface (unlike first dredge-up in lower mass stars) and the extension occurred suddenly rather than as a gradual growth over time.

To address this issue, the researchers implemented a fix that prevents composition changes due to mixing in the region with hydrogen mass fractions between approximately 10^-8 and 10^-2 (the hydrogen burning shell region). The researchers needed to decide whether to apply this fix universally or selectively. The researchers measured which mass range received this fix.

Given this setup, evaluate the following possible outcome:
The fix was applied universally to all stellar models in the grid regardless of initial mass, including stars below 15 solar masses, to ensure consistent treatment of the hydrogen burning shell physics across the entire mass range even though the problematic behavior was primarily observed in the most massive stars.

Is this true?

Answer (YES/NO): NO